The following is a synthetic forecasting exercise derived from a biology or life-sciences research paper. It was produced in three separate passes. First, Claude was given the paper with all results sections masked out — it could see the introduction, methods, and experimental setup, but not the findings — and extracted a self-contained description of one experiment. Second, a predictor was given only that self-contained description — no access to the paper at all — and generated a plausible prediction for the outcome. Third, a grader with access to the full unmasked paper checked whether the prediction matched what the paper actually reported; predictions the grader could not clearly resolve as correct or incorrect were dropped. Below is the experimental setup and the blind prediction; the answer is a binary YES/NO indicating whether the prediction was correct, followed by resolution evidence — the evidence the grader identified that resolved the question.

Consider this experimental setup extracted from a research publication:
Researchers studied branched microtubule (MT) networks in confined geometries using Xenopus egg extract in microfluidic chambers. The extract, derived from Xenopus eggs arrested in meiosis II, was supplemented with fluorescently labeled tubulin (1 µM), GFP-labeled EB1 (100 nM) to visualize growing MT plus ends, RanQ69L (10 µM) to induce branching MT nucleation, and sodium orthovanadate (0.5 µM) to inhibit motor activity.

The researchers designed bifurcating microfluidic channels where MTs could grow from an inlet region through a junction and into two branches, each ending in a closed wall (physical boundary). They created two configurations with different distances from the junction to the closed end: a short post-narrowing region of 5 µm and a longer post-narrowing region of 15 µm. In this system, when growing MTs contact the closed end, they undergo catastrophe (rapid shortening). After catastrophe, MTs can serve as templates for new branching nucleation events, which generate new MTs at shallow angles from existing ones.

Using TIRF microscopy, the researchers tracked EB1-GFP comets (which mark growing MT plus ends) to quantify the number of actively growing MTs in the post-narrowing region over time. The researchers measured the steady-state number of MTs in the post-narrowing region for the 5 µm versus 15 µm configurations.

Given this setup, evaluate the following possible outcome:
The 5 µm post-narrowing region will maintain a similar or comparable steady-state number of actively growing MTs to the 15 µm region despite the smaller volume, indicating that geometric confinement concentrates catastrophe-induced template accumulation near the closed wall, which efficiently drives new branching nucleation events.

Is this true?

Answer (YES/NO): NO